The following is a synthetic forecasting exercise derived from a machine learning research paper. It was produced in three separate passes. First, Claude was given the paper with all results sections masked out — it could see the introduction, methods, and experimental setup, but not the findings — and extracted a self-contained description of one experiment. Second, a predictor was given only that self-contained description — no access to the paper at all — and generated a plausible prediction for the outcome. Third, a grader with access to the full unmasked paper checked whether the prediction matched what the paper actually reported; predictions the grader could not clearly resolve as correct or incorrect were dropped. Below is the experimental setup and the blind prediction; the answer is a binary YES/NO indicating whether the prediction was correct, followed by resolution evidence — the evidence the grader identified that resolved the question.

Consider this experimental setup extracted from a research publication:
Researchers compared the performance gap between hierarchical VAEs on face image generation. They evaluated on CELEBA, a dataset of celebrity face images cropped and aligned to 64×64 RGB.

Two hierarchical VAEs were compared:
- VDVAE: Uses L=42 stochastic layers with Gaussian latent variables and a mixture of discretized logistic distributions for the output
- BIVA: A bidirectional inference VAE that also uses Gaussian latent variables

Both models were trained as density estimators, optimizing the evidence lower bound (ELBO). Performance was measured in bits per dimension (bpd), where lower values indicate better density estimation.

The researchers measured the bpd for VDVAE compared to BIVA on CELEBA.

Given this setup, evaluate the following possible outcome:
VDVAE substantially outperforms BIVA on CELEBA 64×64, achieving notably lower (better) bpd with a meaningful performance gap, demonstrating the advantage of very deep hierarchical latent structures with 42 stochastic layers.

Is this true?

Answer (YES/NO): YES